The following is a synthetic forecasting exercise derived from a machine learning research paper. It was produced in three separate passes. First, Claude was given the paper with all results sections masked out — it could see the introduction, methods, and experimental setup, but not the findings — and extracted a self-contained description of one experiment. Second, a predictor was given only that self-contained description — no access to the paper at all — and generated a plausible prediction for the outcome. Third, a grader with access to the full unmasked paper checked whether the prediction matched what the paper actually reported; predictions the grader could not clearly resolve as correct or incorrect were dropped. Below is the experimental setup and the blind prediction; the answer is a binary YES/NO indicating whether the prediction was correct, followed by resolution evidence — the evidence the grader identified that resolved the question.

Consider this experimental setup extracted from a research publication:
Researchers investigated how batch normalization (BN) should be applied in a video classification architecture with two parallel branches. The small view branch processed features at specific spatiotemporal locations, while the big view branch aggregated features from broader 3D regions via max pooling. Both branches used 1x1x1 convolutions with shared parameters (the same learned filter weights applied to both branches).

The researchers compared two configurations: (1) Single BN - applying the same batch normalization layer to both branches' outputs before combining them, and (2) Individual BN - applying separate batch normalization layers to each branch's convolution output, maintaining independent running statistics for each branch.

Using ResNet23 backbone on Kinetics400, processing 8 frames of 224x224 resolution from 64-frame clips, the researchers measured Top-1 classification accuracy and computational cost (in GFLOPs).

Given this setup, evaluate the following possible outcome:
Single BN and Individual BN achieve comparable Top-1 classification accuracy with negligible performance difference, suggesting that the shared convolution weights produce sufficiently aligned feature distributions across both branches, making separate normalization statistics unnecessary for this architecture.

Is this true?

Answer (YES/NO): NO